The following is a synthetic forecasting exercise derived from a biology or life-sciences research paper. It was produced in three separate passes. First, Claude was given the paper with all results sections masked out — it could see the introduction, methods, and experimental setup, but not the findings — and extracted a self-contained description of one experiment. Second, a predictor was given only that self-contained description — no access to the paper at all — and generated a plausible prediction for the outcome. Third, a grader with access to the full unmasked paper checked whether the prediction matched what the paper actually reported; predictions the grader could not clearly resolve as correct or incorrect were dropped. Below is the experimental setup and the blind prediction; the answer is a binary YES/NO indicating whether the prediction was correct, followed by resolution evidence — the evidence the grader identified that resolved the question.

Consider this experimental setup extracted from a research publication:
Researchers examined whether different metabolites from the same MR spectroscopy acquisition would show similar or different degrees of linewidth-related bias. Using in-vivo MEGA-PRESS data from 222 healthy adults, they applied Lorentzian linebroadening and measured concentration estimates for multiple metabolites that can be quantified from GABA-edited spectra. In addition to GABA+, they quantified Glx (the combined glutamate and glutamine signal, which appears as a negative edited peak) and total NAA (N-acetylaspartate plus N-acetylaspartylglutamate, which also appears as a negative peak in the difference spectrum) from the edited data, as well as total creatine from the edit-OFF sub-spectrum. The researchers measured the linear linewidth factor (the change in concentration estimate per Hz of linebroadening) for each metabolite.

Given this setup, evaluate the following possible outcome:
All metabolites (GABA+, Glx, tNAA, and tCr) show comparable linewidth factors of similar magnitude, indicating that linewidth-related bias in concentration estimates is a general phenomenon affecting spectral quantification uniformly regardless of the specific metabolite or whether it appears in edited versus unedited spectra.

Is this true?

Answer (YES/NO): NO